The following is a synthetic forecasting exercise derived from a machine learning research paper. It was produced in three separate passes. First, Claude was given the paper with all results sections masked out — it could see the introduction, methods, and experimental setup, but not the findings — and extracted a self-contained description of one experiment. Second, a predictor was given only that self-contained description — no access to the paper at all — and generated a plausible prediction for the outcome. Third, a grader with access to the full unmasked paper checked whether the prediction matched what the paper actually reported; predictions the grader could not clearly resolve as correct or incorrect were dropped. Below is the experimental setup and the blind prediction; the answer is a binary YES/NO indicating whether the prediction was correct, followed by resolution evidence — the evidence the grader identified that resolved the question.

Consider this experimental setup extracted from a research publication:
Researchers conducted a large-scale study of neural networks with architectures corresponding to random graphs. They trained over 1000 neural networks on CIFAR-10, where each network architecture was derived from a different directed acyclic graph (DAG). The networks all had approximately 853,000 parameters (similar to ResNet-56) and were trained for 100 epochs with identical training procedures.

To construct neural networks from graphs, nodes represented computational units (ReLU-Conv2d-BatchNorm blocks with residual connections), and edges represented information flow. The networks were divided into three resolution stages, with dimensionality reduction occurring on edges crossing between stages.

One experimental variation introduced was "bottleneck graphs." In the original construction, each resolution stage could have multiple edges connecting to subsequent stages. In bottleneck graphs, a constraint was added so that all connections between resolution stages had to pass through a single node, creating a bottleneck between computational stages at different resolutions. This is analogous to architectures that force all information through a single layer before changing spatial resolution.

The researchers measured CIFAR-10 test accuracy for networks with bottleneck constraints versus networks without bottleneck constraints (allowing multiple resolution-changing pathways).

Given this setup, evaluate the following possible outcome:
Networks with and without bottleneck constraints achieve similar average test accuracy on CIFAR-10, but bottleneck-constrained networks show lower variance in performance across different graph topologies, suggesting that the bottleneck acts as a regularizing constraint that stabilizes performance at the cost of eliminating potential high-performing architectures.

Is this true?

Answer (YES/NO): NO